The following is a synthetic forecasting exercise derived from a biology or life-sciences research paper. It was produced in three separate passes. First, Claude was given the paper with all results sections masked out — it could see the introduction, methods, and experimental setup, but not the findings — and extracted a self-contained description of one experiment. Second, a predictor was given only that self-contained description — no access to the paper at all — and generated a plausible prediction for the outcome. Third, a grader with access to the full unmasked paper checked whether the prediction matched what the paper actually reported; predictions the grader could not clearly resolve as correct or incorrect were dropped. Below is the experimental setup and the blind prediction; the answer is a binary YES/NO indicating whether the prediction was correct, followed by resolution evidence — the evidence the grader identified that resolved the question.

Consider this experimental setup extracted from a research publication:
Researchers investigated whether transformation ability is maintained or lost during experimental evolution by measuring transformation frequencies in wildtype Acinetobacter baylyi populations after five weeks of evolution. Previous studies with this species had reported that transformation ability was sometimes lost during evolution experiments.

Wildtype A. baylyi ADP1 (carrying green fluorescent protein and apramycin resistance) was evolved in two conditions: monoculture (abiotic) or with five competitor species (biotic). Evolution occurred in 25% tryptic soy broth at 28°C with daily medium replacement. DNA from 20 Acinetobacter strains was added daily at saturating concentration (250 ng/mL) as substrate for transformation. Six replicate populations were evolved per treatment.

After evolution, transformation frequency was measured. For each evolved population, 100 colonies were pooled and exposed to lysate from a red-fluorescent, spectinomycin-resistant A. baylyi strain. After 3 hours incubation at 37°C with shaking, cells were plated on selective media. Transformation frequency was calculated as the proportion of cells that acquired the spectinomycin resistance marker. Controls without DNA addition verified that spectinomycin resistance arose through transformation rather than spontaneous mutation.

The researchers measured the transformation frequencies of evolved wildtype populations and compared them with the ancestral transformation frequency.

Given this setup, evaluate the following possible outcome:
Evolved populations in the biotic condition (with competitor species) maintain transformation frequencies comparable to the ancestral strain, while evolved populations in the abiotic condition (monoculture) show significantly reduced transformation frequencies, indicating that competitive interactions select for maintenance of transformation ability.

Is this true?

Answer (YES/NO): NO